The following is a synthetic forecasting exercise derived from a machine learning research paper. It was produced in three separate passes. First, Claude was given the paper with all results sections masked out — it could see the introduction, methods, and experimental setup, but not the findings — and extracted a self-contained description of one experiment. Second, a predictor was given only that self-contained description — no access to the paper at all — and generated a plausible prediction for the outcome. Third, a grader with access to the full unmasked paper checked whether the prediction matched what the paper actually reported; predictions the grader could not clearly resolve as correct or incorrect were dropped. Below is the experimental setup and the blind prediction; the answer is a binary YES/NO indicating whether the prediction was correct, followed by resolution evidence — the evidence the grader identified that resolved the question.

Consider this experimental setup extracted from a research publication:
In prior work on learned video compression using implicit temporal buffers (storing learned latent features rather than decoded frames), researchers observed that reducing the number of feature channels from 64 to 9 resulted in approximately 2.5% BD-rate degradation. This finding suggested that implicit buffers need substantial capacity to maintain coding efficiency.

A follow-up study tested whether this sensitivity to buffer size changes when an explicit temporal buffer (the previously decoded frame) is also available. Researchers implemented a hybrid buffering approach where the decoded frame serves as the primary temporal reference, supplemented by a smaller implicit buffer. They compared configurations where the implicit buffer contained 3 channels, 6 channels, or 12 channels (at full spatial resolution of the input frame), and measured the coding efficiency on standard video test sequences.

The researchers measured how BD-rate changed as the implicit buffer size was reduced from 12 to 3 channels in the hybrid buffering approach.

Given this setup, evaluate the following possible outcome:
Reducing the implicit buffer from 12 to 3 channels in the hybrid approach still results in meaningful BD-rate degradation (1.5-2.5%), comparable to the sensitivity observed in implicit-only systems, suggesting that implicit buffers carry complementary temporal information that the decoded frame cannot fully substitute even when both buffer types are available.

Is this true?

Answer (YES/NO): NO